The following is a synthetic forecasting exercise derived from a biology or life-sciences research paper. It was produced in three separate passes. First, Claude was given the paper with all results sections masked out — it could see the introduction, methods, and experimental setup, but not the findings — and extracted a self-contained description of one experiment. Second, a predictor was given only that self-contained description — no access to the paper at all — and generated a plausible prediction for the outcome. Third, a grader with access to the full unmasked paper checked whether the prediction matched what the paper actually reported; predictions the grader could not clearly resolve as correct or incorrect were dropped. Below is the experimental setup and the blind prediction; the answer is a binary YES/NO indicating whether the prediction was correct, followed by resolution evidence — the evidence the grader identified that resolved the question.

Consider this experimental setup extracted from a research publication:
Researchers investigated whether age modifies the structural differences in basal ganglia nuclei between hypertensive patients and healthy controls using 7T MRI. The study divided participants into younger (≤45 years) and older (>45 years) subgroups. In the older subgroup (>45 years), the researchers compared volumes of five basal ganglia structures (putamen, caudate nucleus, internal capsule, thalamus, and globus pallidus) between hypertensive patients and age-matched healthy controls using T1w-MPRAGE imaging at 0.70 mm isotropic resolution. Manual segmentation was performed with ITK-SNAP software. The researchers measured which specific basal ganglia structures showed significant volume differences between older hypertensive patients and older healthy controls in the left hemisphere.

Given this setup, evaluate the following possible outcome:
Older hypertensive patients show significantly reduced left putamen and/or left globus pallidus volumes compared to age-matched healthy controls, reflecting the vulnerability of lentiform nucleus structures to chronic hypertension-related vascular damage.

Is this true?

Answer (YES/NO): YES